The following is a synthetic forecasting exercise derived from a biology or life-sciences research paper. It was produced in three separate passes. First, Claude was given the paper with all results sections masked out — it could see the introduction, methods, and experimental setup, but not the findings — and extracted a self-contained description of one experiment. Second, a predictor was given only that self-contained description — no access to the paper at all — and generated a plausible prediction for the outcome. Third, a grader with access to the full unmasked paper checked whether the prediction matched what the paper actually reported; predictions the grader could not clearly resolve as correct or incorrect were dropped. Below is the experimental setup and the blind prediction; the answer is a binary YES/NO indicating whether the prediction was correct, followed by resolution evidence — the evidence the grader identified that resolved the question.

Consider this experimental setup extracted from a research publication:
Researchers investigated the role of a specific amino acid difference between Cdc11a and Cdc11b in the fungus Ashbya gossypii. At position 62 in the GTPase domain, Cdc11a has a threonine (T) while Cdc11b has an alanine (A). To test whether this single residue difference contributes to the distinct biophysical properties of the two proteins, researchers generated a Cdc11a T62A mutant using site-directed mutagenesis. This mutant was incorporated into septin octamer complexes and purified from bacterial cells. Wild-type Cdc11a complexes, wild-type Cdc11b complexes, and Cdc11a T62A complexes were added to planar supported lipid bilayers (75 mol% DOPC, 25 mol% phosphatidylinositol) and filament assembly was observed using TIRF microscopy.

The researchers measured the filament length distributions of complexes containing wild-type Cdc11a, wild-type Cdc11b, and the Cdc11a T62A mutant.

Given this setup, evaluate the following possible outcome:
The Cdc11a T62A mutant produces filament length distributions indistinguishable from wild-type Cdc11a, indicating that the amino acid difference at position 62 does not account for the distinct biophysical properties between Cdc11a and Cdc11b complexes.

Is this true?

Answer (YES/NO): NO